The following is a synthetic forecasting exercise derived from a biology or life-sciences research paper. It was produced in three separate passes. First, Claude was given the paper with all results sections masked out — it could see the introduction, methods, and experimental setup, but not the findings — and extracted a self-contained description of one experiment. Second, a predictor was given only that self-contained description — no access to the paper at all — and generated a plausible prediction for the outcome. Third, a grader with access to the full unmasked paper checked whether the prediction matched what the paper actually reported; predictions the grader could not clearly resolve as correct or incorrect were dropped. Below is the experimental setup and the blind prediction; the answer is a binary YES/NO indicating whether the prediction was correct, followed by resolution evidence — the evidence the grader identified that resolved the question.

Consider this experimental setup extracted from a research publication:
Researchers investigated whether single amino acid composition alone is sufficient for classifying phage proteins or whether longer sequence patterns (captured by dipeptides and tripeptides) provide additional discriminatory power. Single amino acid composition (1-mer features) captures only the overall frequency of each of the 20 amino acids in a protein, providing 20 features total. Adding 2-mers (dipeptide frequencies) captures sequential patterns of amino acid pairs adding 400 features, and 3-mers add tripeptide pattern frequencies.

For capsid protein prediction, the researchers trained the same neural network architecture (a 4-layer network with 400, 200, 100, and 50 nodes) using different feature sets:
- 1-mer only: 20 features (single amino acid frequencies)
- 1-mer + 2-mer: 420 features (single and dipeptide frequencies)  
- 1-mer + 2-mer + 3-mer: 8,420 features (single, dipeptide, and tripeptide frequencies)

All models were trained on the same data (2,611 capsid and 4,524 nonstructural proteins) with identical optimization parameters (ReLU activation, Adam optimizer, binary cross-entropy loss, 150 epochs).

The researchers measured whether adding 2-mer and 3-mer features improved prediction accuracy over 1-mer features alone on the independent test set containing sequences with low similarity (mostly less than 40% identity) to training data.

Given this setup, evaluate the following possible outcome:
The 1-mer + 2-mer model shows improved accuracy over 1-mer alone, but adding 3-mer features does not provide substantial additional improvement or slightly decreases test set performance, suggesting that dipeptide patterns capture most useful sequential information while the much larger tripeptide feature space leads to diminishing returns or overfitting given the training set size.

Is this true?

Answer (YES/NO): NO